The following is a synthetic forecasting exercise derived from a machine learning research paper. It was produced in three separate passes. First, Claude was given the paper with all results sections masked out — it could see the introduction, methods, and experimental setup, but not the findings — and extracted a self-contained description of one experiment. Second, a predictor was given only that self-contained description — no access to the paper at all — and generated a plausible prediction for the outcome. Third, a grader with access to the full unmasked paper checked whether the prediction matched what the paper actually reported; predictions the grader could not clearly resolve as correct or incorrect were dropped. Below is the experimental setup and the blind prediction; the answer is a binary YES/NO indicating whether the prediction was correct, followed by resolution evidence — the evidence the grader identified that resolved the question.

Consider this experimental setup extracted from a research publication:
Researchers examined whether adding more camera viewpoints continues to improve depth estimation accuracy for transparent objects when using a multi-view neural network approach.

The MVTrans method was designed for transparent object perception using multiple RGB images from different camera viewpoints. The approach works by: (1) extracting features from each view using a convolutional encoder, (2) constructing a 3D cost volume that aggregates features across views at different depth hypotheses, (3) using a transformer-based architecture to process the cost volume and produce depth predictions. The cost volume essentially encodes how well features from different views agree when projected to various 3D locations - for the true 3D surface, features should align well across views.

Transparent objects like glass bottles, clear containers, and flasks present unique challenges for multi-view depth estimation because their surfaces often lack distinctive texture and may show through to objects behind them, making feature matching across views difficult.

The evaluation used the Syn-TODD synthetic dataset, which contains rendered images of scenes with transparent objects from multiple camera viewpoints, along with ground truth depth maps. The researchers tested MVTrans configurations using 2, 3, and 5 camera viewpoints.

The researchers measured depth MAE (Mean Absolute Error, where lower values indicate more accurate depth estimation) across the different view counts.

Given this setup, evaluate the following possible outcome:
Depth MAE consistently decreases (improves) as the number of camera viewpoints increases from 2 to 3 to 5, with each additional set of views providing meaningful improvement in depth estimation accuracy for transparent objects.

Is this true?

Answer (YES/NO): NO